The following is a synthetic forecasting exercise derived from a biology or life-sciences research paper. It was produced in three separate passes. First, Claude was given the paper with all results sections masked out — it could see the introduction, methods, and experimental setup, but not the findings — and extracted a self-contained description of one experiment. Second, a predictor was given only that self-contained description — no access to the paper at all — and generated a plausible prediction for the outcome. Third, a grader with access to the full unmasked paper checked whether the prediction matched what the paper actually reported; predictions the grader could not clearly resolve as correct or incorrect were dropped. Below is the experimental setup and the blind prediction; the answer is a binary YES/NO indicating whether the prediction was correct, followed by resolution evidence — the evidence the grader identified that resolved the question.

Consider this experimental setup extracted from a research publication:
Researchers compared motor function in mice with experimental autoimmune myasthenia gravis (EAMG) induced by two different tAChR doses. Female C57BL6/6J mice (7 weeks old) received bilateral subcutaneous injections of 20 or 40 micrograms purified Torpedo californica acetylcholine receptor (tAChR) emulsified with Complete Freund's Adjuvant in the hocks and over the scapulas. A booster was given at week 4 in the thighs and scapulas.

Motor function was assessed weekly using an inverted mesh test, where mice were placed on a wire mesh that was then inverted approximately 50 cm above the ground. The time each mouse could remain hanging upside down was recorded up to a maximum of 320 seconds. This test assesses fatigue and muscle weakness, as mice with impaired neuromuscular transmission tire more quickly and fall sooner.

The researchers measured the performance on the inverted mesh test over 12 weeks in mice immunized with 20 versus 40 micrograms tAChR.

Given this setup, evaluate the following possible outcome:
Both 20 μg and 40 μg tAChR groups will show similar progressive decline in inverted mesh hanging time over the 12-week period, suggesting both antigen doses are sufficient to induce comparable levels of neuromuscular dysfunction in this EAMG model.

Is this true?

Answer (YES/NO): NO